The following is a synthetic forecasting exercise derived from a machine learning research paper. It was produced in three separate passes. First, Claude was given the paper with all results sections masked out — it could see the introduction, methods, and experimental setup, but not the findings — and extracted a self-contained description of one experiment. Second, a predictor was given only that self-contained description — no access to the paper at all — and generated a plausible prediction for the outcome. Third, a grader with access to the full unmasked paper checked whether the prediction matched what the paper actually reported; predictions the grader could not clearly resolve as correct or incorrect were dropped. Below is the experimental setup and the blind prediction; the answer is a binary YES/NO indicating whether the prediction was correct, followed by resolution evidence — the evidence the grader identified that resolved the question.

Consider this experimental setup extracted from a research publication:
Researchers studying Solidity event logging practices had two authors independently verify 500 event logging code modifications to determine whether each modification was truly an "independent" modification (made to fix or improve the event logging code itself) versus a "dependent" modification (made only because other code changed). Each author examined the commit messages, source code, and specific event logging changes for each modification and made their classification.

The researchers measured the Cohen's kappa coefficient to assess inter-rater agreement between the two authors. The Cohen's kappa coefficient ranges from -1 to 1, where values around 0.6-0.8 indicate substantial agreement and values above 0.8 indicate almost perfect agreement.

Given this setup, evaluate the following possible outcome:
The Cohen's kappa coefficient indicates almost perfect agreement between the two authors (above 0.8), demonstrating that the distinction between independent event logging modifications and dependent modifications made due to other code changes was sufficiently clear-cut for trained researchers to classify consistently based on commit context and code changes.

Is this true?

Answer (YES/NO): YES